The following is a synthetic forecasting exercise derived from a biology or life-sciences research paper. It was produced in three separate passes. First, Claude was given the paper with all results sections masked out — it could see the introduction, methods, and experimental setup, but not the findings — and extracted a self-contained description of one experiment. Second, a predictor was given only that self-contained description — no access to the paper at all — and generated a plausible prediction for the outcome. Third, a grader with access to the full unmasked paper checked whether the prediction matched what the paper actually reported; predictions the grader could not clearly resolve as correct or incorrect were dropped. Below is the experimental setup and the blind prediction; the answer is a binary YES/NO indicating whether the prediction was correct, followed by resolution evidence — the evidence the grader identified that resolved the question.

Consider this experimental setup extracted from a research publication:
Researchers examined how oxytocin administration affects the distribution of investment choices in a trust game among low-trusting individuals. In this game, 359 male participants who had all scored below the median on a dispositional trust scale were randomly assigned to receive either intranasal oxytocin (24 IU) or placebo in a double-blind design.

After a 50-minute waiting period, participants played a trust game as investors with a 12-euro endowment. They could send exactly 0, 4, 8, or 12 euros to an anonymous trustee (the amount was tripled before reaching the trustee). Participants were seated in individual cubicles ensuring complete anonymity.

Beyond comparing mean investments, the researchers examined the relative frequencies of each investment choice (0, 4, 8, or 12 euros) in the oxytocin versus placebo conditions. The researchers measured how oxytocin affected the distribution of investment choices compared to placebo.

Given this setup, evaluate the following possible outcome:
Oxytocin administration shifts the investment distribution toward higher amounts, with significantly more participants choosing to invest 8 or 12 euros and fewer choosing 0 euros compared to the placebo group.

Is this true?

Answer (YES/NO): YES